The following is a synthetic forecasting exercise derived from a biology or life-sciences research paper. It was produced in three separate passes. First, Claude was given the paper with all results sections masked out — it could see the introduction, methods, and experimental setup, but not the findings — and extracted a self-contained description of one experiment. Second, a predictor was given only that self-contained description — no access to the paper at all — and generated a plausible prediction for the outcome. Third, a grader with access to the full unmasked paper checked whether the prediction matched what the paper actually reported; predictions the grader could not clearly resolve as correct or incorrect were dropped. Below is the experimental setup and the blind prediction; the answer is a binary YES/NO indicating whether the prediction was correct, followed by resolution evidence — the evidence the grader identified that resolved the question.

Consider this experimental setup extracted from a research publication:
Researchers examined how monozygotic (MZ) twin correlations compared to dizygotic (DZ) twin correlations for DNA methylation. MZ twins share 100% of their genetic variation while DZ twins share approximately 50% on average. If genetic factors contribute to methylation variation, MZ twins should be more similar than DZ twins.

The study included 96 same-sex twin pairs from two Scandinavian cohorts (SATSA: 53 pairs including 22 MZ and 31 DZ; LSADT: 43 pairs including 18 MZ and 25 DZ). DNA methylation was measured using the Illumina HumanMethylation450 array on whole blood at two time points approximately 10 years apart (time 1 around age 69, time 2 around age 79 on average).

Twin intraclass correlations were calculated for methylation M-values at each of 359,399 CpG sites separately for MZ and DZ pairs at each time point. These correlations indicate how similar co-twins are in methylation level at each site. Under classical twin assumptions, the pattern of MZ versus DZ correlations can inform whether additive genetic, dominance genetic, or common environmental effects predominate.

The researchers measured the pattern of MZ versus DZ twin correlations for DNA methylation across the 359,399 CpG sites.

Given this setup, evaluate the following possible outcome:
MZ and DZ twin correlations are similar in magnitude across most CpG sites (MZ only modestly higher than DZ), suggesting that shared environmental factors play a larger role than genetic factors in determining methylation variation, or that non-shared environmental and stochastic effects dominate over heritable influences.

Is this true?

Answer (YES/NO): NO